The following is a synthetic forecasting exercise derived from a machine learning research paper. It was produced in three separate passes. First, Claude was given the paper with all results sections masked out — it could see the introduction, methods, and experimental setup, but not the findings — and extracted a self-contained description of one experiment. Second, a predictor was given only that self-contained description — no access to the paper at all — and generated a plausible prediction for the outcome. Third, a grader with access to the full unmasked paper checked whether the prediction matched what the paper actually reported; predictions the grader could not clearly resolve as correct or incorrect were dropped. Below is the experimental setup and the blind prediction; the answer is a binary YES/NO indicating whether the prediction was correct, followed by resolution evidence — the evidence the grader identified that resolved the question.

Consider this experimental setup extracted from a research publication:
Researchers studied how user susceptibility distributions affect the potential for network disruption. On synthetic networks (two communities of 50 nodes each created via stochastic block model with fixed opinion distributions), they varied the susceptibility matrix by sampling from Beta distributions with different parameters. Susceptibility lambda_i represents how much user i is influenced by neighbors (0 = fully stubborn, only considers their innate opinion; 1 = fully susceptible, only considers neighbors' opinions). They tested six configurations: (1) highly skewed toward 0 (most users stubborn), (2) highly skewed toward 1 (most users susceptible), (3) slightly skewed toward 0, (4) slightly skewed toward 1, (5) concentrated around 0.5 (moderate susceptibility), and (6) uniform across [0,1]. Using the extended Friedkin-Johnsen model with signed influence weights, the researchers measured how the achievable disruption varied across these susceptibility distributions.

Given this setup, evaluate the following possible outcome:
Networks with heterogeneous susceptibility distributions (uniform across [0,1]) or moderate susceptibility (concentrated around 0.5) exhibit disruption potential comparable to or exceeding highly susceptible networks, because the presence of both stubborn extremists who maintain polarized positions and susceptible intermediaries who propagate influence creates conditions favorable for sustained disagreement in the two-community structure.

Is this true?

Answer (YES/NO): NO